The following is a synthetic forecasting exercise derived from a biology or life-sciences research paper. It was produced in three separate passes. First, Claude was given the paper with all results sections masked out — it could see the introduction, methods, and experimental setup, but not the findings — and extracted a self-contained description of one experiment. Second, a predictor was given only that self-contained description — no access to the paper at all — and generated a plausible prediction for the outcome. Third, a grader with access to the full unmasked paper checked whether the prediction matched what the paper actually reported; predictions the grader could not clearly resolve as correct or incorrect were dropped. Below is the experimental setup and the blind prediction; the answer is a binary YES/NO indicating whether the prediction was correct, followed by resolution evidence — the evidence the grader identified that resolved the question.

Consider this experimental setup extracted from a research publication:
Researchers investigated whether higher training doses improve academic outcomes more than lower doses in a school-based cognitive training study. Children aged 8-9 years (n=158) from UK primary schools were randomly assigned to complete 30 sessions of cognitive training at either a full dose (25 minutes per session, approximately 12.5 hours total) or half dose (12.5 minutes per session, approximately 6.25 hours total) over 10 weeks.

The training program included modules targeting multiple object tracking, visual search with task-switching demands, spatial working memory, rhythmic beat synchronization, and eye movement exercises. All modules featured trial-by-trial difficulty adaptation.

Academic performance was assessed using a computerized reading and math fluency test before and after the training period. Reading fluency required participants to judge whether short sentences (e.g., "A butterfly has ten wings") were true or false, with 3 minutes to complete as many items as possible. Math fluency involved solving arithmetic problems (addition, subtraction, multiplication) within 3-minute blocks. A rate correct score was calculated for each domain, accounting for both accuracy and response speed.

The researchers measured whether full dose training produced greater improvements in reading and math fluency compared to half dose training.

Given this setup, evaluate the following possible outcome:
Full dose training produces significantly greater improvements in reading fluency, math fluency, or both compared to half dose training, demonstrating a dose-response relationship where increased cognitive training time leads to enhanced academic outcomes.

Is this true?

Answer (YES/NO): NO